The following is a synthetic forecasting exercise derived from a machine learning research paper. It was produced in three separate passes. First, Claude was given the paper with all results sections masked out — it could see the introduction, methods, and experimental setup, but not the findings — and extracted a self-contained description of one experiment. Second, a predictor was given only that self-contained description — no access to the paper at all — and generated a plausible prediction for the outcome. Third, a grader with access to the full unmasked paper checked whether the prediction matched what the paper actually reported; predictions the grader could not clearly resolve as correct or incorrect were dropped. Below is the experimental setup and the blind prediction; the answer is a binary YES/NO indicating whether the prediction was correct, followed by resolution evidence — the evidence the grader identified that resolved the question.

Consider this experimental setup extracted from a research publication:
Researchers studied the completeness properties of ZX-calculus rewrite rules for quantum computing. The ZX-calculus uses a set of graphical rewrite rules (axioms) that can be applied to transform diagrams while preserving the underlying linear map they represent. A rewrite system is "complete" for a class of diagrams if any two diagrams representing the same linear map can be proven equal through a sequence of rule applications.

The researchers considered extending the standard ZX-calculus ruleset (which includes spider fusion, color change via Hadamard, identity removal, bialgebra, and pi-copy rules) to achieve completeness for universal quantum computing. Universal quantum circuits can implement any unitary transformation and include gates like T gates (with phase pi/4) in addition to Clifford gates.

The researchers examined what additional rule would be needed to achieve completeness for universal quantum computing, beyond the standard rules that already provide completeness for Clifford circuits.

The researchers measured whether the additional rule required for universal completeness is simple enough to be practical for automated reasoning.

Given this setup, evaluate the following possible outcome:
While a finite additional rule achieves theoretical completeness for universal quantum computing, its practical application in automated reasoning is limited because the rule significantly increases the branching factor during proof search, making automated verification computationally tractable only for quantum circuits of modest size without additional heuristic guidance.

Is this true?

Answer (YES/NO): NO